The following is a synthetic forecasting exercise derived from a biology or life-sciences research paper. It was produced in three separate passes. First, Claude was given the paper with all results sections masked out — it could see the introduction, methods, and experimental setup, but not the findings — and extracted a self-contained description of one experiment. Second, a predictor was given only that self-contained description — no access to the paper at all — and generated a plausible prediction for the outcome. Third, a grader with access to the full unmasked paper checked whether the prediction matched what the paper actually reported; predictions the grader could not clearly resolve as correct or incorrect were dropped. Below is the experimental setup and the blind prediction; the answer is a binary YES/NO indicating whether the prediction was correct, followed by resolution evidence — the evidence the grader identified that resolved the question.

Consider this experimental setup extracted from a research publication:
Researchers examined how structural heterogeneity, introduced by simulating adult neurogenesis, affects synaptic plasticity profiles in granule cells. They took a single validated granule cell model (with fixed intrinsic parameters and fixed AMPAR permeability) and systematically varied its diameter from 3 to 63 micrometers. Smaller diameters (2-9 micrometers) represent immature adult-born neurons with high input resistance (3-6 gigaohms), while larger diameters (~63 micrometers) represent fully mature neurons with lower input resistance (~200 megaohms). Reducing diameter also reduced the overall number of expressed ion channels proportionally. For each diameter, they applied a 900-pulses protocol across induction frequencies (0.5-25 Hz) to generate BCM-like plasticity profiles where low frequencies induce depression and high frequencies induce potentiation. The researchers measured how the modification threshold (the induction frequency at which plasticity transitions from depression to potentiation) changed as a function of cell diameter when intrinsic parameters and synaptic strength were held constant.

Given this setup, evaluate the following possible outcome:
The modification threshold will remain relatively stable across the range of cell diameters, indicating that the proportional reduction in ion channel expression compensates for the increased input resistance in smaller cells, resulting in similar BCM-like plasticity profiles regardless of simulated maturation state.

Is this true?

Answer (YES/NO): NO